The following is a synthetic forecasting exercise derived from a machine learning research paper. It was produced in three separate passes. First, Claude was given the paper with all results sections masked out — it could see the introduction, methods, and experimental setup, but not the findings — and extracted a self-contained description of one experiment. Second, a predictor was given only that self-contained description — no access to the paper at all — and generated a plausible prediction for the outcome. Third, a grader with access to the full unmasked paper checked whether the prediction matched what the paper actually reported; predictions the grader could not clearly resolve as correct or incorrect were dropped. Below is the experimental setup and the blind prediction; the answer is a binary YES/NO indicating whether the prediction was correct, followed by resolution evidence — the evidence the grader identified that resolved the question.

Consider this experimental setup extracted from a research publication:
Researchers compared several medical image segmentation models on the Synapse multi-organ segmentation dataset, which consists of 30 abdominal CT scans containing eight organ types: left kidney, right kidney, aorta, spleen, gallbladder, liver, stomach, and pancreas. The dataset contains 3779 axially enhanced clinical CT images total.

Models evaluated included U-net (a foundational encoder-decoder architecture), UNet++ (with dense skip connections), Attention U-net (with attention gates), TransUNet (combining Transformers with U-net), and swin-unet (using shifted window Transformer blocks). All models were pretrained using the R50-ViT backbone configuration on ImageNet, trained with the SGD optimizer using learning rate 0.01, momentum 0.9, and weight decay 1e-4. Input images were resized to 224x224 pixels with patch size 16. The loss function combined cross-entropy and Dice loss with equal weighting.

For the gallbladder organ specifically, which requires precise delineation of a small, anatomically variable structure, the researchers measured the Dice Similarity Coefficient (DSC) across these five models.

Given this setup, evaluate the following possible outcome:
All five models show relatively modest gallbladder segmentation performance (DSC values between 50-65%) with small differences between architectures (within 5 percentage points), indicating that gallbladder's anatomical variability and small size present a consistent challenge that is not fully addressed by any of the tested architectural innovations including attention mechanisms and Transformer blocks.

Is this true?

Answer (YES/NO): NO